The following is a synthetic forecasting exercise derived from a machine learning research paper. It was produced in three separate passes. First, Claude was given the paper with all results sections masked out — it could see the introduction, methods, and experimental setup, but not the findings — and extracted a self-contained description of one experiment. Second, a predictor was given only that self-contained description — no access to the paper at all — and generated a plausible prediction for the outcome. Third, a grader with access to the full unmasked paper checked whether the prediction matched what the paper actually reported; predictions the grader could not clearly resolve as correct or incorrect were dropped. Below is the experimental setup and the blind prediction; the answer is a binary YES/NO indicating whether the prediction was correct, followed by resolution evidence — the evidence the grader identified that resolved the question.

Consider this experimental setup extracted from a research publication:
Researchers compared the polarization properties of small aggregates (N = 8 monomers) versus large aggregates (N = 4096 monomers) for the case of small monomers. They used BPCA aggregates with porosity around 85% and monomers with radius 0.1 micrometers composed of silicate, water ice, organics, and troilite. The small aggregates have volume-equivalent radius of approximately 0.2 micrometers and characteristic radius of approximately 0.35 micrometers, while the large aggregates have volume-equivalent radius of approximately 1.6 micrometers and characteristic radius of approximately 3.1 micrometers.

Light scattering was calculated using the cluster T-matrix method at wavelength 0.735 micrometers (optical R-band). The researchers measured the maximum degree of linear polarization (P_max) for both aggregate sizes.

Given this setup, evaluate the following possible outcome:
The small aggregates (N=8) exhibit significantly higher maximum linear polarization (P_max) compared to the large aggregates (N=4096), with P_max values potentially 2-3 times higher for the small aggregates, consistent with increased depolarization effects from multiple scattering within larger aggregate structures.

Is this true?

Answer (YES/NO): NO